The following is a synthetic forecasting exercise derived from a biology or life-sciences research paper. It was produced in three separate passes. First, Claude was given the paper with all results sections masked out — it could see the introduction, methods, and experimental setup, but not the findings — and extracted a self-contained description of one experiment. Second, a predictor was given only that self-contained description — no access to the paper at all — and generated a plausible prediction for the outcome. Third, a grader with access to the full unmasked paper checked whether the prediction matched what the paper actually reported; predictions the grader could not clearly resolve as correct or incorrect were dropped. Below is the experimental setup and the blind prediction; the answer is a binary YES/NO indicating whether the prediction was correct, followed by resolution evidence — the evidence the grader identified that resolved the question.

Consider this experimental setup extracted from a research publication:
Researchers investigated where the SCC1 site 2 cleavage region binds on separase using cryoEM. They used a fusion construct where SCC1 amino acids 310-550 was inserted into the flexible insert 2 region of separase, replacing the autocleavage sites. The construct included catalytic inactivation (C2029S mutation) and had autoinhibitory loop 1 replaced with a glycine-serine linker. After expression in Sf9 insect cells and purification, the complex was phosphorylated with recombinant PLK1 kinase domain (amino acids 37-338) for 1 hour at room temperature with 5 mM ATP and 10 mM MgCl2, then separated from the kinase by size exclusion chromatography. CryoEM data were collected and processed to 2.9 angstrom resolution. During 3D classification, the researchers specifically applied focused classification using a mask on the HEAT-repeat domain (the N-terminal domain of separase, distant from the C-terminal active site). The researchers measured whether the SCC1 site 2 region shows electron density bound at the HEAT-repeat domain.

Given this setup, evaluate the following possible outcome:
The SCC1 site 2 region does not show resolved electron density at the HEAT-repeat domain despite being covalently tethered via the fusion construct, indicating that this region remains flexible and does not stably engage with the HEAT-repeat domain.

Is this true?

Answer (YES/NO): NO